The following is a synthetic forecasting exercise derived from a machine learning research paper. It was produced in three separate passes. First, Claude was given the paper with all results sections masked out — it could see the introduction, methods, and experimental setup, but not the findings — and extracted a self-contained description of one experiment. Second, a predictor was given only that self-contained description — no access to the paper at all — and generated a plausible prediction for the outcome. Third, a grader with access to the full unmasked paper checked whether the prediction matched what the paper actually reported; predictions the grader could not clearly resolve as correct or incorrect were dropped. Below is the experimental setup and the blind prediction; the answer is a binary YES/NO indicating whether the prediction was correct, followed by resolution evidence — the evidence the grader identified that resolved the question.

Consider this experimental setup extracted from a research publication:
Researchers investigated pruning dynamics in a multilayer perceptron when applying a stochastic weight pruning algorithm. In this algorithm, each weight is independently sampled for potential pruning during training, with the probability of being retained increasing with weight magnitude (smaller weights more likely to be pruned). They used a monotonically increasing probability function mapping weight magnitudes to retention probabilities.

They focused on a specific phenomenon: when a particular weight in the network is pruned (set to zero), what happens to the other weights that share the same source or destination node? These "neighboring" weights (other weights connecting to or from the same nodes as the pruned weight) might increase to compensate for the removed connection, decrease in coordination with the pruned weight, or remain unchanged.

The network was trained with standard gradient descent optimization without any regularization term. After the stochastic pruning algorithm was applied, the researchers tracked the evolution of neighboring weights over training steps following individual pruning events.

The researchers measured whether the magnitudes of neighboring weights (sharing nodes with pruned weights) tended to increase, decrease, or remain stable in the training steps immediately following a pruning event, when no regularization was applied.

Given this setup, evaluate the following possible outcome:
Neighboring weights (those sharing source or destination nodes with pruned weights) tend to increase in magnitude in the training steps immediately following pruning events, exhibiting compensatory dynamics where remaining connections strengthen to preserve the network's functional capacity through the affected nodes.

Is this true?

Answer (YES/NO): YES